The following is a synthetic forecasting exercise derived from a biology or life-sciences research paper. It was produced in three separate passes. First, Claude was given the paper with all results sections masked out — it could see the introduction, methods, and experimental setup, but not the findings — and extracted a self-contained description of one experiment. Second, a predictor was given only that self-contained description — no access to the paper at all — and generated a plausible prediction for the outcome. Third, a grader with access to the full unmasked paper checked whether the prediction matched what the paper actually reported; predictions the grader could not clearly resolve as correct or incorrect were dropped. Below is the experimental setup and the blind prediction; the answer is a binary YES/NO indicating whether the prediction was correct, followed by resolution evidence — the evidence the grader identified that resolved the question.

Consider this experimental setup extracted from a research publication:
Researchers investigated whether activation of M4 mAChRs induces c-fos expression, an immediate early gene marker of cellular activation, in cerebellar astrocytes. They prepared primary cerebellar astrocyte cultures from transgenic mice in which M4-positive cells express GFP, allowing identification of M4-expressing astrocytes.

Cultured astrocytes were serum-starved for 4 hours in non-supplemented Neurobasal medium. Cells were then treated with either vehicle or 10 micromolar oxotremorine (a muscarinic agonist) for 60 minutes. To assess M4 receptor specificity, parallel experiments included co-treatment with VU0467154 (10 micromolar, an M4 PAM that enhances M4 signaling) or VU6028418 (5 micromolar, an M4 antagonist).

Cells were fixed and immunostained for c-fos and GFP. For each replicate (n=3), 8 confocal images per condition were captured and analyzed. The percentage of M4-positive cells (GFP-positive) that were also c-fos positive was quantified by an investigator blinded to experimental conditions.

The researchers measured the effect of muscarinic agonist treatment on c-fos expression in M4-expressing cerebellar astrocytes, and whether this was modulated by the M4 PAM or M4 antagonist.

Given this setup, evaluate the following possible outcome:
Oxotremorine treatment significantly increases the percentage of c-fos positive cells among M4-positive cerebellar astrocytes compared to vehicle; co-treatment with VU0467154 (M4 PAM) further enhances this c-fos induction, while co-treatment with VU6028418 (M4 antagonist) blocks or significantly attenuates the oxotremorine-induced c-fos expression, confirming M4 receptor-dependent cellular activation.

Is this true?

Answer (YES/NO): YES